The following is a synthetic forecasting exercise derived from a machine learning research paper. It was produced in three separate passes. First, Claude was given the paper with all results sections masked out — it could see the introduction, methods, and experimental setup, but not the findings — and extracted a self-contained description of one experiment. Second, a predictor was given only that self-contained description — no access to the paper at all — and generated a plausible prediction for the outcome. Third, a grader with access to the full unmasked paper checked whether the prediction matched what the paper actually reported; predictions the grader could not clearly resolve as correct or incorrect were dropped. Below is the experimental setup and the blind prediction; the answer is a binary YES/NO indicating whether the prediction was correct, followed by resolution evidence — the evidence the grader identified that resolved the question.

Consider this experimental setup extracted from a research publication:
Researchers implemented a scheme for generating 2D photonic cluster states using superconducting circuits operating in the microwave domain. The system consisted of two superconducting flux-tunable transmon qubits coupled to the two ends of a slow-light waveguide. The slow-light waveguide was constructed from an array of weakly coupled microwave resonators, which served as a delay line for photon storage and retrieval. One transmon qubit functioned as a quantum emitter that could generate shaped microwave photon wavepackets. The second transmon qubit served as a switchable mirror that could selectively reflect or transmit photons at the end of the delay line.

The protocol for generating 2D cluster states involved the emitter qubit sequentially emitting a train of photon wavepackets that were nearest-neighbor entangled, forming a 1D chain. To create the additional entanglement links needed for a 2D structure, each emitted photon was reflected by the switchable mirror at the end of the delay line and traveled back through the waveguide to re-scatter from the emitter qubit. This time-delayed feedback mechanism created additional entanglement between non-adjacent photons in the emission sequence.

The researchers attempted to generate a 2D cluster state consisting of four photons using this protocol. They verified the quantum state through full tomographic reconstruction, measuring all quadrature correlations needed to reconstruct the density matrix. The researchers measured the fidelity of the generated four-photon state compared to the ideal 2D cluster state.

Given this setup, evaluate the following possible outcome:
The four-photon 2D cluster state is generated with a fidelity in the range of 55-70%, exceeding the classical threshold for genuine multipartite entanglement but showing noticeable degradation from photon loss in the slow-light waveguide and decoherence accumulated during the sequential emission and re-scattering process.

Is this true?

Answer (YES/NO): YES